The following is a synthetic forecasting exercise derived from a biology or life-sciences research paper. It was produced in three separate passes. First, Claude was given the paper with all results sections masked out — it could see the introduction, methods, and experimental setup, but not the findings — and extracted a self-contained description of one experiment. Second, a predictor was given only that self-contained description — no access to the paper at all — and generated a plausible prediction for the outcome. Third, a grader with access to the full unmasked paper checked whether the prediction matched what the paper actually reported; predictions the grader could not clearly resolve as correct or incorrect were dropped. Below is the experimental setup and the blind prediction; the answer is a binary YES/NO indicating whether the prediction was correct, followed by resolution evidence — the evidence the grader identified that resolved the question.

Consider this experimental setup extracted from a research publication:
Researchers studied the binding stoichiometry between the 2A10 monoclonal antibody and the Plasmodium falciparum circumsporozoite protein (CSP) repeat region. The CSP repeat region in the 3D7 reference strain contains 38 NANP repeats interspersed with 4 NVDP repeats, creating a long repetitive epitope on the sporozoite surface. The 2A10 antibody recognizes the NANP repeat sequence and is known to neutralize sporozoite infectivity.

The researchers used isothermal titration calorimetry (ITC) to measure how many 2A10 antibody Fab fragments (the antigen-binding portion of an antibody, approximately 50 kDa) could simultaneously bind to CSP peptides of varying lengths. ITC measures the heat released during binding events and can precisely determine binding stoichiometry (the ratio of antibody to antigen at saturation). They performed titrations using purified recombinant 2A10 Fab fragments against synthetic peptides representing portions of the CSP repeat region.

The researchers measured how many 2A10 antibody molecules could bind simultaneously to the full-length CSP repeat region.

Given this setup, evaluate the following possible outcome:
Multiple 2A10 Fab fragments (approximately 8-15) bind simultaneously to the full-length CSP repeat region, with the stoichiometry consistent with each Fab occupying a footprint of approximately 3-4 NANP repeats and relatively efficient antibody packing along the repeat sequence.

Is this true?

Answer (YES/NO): NO